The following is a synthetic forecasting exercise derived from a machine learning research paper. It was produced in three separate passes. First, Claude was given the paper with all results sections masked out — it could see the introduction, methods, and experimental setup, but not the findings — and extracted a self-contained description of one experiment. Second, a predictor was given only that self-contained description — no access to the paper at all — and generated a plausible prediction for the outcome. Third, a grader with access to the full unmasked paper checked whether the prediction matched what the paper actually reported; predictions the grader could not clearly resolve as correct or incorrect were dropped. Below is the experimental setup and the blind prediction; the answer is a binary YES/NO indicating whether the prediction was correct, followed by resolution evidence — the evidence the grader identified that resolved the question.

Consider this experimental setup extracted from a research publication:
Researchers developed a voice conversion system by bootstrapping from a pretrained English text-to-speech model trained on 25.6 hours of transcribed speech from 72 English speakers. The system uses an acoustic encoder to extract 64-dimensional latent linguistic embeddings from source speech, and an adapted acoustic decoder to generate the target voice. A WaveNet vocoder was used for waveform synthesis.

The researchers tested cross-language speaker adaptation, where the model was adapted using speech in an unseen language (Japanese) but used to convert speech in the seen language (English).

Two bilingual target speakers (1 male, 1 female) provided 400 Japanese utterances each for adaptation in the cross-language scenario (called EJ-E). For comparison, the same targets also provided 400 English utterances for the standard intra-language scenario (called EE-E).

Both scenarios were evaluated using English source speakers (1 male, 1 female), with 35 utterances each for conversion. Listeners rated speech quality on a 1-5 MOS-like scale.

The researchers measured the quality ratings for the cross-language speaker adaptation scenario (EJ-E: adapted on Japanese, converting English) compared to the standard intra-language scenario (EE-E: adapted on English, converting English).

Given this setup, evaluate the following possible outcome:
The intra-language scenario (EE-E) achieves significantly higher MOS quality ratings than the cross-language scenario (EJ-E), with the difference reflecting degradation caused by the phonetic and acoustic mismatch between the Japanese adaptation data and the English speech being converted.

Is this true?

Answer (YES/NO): YES